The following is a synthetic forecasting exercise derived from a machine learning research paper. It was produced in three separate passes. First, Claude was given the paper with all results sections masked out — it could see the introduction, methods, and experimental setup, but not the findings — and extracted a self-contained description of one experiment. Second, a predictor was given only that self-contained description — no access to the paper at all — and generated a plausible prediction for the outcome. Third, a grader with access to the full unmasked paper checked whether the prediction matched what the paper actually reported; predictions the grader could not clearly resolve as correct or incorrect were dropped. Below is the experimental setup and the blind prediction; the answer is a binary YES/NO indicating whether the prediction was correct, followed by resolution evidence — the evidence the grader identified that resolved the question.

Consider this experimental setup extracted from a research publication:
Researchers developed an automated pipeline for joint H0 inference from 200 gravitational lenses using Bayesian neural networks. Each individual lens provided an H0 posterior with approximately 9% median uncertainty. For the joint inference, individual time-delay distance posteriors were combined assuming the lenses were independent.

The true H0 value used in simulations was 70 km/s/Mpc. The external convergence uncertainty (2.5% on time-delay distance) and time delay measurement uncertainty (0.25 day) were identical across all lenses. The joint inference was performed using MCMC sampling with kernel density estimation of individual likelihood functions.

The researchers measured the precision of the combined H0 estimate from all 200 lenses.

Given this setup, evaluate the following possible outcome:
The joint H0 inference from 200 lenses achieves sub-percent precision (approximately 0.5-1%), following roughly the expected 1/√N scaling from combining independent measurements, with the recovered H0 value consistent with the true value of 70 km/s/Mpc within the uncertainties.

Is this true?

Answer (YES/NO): YES